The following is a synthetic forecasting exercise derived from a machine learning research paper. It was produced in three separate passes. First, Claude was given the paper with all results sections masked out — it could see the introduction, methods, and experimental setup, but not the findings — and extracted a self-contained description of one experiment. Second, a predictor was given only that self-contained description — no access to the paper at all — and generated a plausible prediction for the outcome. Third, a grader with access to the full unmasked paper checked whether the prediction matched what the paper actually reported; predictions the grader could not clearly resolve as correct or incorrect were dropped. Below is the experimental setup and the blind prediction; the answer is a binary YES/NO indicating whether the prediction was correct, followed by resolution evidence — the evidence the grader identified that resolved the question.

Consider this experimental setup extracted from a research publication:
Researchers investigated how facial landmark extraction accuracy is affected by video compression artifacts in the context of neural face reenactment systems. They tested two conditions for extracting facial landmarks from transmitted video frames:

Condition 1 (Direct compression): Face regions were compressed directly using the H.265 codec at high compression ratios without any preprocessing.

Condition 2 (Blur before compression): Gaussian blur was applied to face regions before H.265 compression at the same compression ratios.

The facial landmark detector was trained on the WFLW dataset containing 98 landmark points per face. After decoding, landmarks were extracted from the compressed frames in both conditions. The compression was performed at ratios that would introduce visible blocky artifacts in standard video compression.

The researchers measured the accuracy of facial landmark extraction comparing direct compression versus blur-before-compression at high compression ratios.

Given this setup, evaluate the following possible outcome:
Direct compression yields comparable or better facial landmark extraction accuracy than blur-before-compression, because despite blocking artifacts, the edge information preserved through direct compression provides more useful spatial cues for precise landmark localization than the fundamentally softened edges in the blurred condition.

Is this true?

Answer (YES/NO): NO